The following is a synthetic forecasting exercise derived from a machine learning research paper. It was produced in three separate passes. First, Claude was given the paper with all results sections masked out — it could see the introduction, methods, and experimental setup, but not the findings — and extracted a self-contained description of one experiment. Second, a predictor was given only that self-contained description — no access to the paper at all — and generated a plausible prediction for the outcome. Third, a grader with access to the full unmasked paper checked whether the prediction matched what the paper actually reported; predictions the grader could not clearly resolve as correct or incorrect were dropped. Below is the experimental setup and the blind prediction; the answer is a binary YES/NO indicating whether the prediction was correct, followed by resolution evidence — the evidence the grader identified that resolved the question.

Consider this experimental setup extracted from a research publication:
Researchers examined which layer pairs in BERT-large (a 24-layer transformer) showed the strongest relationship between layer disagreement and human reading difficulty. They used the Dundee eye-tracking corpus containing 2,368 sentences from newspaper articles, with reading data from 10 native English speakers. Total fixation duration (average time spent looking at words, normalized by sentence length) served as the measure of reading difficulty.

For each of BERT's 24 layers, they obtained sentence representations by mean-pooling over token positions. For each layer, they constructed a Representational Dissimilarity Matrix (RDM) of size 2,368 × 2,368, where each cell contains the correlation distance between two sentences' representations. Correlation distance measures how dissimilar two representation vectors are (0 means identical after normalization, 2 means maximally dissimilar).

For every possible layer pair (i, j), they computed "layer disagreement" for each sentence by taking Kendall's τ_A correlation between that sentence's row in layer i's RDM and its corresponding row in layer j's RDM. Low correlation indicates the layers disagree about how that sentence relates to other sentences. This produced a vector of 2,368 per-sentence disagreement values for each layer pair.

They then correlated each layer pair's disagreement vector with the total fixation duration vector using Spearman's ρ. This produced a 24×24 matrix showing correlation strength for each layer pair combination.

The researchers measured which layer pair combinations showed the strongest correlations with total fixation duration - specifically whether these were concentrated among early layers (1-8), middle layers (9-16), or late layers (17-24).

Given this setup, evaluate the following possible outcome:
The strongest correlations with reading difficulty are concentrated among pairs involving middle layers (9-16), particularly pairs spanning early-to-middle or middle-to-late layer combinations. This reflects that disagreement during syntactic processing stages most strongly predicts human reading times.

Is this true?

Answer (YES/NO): NO